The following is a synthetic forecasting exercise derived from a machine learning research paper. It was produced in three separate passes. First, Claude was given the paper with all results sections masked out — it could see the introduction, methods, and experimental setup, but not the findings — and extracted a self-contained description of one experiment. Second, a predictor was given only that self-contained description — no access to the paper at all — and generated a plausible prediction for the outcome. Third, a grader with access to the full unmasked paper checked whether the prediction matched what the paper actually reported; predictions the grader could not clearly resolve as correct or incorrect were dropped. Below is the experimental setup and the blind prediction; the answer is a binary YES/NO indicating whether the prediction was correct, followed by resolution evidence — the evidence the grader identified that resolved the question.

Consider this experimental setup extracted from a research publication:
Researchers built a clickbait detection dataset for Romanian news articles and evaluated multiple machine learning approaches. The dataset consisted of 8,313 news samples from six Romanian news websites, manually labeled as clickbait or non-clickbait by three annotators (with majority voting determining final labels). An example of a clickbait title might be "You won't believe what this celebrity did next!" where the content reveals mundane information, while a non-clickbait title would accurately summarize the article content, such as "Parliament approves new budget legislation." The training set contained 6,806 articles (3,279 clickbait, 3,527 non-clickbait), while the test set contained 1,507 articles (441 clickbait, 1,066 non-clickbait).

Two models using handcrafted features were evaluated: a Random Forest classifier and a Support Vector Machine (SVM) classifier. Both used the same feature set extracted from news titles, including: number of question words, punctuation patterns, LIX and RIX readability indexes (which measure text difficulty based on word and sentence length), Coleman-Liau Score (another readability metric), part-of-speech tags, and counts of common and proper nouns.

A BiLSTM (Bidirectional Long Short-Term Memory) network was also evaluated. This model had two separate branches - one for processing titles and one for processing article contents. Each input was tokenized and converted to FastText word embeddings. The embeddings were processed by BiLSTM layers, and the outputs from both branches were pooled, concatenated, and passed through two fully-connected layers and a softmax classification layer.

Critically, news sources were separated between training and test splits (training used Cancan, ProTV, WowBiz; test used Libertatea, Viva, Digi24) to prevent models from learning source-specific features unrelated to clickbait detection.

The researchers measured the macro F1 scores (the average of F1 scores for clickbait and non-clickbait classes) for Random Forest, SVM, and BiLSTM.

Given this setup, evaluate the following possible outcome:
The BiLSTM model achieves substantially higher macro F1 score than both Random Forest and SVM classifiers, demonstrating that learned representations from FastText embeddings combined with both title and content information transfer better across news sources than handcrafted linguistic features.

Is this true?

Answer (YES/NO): NO